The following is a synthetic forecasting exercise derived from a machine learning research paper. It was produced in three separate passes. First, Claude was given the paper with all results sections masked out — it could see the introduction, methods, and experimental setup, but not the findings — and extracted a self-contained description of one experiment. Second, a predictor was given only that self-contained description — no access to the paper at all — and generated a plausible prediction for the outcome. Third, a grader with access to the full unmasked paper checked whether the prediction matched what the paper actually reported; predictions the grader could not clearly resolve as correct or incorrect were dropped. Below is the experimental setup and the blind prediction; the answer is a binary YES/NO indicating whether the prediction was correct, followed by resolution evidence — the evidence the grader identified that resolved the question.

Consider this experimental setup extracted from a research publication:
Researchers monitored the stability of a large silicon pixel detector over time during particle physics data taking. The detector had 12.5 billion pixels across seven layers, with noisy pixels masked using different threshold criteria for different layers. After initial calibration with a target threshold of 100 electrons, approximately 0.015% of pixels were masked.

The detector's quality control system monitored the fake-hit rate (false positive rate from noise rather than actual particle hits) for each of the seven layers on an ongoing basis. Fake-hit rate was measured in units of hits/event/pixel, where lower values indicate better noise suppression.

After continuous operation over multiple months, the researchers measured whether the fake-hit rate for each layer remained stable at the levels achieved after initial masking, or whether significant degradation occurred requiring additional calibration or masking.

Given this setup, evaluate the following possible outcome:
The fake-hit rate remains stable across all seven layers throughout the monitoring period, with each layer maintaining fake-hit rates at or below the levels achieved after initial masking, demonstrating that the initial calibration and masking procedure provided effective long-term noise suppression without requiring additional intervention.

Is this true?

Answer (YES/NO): YES